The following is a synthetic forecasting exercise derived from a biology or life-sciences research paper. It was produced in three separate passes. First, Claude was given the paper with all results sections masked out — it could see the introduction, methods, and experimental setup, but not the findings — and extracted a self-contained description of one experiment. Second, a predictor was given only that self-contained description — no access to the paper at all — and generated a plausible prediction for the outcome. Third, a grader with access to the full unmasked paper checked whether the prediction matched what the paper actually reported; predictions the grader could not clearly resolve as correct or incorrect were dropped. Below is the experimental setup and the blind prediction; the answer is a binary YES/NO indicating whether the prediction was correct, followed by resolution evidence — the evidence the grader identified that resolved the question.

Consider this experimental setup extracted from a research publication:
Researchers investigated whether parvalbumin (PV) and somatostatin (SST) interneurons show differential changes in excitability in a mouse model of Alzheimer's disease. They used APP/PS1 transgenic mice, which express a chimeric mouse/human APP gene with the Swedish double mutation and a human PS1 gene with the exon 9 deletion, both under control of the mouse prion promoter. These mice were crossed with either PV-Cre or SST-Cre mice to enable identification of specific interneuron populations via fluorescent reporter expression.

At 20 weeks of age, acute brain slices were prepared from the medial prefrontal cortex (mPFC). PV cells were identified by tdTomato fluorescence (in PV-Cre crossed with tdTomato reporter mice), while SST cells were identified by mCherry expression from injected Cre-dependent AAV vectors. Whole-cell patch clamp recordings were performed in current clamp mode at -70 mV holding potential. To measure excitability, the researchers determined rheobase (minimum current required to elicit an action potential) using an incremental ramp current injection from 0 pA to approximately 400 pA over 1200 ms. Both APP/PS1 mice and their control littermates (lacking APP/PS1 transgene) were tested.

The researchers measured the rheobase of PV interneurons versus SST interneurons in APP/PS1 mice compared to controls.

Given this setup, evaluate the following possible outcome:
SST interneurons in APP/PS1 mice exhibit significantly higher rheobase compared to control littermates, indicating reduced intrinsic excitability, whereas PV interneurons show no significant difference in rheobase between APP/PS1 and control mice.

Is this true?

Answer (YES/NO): NO